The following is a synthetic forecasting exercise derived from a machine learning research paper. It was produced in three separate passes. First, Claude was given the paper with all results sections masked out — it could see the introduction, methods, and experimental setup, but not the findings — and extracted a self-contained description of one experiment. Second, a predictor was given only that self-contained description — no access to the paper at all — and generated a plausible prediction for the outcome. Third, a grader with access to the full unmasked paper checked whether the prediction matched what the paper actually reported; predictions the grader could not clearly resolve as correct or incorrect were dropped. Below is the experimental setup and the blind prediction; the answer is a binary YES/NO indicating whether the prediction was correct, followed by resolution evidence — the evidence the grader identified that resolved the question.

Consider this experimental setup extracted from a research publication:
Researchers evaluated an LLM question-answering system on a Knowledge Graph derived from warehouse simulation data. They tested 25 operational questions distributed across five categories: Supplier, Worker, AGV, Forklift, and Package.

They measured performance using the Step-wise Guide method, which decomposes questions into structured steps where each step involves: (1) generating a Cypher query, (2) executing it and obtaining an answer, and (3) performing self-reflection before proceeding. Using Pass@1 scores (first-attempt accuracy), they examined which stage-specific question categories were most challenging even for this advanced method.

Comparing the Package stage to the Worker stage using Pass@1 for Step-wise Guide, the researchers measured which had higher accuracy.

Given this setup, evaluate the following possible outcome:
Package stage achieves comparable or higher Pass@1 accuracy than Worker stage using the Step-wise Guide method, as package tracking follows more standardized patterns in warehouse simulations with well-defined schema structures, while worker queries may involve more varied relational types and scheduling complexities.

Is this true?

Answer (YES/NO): YES